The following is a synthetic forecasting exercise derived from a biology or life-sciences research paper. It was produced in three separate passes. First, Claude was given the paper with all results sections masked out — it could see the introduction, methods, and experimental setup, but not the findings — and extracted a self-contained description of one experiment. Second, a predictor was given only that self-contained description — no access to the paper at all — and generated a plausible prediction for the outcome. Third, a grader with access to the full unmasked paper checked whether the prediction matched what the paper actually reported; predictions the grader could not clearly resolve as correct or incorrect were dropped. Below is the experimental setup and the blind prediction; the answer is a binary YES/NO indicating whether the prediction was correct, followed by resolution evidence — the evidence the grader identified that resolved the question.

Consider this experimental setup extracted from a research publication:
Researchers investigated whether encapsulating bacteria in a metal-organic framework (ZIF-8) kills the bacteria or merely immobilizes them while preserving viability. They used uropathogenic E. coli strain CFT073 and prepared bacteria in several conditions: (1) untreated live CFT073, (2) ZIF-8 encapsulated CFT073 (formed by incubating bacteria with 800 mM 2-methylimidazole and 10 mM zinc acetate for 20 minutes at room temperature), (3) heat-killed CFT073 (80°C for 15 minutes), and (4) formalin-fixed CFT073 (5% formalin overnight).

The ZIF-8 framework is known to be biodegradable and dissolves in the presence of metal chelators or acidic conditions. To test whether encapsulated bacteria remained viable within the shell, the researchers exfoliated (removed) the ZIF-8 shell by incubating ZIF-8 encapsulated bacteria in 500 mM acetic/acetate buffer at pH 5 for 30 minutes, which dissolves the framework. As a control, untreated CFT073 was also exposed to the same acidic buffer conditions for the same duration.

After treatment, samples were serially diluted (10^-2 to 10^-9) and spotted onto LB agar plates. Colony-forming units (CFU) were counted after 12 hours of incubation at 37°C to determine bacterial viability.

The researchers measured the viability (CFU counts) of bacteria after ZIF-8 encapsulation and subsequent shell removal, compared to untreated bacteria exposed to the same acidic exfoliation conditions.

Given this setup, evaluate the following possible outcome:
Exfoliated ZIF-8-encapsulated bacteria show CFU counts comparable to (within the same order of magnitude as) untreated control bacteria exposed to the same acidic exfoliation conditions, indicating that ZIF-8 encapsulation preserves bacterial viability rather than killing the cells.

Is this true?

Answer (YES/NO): NO